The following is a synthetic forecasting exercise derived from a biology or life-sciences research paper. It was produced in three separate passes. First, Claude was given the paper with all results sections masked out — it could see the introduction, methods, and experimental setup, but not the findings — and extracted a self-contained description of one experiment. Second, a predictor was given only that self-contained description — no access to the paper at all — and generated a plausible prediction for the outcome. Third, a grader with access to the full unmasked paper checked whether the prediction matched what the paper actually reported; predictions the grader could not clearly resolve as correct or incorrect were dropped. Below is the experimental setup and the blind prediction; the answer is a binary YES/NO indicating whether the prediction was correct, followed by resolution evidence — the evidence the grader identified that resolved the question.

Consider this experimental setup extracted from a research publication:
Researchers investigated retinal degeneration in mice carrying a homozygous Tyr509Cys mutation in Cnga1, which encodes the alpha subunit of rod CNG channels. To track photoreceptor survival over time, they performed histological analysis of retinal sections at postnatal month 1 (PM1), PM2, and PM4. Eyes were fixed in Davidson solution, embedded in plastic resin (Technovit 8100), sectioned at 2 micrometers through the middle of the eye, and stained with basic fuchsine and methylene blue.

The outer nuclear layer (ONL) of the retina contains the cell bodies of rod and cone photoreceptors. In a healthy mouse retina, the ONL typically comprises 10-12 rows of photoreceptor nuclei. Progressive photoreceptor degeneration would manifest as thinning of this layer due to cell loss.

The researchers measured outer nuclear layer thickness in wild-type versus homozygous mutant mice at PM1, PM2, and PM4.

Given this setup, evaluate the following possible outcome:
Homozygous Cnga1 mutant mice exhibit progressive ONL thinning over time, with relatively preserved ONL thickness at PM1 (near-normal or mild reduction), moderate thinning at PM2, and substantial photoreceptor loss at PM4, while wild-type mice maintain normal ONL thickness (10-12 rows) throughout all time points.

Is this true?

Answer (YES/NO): YES